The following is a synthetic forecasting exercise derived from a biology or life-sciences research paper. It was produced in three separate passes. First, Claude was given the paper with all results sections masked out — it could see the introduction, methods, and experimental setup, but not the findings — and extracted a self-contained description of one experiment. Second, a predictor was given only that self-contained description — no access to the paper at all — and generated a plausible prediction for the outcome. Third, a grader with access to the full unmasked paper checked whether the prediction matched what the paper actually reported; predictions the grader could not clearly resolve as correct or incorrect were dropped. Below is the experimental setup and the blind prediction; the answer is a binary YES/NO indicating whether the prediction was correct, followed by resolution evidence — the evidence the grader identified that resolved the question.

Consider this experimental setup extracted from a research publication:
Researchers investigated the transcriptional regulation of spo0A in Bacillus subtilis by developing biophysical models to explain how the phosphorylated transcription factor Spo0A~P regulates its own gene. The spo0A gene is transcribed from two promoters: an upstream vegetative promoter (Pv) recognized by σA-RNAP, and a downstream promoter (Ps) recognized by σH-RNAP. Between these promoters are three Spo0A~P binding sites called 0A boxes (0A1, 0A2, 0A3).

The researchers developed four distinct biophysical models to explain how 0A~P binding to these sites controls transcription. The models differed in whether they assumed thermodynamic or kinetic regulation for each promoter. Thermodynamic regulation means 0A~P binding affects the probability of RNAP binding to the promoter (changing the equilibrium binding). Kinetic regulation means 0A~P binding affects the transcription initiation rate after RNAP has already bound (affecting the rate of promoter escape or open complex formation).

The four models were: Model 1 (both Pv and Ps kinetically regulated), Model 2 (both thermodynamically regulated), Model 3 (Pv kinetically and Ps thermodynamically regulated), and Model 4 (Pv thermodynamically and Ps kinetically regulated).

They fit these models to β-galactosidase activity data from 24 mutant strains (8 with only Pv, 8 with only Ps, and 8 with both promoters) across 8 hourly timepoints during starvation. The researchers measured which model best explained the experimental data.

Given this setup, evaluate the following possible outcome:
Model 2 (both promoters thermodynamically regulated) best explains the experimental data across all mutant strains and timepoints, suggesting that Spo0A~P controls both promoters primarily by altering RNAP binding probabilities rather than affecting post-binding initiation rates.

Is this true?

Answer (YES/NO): NO